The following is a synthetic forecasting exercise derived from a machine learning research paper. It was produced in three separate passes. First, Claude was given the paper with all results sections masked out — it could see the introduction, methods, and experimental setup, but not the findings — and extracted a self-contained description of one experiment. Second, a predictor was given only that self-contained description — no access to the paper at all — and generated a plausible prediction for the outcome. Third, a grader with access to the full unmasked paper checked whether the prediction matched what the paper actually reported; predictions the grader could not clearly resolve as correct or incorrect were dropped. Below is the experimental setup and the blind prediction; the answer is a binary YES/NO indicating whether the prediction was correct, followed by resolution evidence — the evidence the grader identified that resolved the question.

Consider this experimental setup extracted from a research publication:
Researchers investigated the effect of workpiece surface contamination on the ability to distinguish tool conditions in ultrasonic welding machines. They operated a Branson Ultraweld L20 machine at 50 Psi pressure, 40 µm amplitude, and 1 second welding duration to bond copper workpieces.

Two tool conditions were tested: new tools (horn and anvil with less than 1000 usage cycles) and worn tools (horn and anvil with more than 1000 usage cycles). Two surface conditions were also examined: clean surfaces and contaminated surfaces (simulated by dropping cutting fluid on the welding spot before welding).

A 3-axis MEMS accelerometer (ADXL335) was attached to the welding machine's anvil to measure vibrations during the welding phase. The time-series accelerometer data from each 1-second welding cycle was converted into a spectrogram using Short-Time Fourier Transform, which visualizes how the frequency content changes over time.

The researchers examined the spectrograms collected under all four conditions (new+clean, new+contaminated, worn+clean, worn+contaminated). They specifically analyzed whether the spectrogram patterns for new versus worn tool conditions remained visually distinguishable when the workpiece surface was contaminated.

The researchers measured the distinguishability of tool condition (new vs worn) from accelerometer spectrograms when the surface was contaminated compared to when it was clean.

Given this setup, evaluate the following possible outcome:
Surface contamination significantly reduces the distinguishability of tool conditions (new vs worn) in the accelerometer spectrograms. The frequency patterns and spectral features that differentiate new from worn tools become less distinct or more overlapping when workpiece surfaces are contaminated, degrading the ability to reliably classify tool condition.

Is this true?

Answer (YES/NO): YES